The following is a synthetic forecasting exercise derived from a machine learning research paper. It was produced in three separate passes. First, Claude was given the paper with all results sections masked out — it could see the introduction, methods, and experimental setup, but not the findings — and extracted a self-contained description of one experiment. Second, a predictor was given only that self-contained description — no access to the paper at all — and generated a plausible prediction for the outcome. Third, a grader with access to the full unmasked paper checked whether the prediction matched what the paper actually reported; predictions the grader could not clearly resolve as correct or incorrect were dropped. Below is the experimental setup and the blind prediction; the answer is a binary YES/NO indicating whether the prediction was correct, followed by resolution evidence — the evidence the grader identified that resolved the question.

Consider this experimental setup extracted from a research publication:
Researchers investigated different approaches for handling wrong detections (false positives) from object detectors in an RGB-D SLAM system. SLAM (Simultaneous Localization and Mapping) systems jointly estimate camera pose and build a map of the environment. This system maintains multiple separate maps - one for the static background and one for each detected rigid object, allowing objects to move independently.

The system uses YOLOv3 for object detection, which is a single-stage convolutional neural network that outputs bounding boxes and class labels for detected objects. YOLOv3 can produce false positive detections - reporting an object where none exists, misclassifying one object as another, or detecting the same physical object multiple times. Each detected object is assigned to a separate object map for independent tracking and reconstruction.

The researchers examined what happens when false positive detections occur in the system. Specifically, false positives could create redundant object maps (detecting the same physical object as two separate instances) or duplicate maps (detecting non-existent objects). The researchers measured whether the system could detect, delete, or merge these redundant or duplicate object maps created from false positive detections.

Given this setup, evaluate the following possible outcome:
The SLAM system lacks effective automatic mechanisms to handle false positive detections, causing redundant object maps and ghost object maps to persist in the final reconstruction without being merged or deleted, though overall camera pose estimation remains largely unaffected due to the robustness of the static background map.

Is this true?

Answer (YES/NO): NO